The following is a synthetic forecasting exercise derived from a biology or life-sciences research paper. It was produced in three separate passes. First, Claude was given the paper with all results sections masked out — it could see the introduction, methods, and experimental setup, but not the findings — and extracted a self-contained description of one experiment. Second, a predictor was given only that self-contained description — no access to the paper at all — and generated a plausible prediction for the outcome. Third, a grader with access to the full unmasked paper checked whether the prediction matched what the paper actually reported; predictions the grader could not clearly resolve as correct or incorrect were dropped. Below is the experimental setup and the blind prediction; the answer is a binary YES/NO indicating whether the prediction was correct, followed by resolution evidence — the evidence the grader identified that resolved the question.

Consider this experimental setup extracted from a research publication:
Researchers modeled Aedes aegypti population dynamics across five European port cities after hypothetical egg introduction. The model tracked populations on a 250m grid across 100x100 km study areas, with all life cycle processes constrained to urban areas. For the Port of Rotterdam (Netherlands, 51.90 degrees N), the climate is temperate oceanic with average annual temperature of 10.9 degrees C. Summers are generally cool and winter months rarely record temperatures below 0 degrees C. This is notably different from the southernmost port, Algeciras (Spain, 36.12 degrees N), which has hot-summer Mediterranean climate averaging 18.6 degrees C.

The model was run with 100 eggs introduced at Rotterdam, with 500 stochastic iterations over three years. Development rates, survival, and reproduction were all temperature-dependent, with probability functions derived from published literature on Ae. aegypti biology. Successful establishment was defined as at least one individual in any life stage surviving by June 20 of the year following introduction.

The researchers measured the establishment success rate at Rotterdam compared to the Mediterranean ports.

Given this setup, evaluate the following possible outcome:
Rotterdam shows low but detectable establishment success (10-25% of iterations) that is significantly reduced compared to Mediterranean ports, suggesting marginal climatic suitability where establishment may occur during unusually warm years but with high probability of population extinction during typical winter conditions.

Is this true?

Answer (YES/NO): NO